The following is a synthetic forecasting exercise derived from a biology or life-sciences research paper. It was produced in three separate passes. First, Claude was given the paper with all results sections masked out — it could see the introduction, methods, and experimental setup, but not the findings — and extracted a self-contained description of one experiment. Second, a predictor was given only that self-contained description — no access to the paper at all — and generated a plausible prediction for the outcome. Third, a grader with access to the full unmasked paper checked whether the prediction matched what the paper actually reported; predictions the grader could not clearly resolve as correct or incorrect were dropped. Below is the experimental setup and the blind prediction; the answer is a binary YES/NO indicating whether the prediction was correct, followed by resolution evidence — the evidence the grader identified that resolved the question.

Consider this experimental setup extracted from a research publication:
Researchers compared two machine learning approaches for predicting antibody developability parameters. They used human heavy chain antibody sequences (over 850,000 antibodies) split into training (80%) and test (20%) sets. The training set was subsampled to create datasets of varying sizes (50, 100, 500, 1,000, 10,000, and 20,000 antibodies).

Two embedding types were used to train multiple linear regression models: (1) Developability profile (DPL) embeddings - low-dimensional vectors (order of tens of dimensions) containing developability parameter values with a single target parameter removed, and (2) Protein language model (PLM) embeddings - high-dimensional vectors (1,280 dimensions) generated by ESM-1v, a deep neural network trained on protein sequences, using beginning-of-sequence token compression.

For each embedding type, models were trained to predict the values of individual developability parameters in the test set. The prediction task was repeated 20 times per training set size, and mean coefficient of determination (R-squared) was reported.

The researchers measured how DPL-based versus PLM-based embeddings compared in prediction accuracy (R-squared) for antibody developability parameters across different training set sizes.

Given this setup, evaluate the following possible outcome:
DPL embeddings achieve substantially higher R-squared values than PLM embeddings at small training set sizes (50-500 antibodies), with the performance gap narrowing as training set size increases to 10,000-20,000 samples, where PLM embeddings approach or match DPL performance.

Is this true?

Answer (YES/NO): NO